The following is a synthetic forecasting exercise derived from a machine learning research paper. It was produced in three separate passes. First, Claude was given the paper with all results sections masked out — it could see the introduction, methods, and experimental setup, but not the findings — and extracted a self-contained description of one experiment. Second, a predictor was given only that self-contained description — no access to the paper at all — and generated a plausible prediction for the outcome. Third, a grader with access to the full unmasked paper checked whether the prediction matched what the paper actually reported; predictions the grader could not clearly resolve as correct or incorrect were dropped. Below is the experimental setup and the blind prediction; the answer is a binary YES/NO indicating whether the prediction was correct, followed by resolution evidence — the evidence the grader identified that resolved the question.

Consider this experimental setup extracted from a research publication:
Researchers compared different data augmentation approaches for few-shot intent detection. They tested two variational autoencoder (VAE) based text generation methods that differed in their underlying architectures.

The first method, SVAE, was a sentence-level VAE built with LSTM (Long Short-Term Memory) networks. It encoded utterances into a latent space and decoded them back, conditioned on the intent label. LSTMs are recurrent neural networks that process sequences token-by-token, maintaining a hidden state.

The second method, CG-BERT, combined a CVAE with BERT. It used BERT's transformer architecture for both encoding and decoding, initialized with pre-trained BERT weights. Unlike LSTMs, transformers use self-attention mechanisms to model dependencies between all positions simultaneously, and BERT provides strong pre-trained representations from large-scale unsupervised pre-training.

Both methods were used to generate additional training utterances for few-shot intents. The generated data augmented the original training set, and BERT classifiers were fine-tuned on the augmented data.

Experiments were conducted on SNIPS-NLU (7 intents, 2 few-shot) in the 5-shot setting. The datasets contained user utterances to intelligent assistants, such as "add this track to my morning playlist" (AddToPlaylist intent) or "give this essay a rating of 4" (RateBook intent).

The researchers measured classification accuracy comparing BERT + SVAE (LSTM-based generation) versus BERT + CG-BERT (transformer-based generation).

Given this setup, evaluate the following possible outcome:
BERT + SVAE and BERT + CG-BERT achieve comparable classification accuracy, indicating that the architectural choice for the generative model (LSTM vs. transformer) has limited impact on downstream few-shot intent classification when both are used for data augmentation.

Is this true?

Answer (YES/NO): NO